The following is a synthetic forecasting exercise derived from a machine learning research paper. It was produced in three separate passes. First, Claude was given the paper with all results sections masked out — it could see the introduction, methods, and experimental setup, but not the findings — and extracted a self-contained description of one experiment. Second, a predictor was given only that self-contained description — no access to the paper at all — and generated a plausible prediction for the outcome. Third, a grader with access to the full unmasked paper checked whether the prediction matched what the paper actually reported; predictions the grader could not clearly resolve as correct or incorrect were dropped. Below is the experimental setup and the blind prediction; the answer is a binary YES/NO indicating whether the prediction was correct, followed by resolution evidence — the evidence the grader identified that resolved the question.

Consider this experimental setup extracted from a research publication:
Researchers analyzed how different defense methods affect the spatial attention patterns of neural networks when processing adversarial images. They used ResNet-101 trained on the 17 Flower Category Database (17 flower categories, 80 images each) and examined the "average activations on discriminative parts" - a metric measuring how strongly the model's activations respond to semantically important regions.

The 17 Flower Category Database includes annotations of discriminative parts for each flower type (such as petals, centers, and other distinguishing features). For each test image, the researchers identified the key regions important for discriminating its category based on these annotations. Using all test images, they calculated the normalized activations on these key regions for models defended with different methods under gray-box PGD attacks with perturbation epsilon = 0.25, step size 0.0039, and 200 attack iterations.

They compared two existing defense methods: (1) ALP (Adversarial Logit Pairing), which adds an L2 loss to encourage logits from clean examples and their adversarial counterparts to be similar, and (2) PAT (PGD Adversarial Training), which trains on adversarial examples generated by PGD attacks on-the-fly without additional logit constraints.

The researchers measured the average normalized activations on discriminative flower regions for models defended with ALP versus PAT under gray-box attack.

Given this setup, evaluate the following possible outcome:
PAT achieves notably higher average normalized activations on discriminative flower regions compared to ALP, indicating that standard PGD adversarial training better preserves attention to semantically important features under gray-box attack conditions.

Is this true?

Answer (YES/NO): YES